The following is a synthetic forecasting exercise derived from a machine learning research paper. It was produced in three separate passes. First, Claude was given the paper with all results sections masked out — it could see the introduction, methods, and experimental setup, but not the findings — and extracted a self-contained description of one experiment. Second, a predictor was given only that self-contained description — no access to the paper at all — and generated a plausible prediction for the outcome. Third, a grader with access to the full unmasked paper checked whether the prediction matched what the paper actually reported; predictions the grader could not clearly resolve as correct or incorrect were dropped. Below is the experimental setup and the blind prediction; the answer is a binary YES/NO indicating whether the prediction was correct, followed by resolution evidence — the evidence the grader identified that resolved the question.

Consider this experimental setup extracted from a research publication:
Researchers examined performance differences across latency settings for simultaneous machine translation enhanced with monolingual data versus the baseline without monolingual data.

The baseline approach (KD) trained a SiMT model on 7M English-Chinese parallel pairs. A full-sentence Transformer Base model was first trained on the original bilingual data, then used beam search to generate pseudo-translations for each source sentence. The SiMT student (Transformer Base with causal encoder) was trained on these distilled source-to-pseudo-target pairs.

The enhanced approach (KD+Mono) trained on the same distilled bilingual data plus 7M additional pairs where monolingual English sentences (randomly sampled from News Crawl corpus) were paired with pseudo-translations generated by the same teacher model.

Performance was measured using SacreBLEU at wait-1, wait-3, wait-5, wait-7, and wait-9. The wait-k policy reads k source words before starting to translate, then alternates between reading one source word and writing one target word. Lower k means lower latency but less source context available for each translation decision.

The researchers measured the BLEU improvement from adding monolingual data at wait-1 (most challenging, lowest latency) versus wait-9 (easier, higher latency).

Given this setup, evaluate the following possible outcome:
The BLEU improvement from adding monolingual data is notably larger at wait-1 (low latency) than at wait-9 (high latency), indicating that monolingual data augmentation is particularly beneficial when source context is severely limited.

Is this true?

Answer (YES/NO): YES